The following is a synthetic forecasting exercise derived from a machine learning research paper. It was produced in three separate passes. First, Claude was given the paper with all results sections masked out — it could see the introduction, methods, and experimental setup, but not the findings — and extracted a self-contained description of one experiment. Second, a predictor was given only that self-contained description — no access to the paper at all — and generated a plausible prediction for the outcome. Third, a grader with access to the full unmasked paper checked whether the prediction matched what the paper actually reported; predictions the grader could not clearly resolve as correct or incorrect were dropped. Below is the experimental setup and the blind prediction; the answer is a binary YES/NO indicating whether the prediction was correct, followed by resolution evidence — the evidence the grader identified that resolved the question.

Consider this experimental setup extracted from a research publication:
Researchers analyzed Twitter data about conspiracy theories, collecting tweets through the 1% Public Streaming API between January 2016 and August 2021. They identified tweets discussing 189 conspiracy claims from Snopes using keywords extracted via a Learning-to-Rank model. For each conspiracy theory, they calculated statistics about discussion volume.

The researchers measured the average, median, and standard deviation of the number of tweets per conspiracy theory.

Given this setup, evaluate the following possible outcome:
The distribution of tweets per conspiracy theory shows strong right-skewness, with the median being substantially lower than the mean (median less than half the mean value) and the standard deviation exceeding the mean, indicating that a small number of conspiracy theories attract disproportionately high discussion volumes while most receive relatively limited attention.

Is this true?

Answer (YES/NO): YES